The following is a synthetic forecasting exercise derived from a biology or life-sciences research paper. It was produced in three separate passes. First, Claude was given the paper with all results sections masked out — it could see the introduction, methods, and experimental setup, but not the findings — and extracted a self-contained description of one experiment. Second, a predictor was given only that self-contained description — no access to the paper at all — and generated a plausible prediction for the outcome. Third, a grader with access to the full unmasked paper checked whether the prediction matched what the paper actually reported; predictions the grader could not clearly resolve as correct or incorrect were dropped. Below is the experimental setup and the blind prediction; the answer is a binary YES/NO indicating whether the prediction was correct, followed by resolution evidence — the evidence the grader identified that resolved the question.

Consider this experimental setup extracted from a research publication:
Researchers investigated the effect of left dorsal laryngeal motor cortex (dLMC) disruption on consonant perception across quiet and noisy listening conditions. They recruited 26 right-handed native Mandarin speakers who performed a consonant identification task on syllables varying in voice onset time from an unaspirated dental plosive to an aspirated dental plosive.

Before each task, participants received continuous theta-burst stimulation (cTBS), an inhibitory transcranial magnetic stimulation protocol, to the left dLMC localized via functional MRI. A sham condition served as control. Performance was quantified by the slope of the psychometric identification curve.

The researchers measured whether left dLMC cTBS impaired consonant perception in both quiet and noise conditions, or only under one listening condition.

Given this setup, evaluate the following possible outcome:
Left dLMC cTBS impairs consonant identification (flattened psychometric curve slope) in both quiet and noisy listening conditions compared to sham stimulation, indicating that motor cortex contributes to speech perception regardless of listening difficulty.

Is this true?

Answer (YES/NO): YES